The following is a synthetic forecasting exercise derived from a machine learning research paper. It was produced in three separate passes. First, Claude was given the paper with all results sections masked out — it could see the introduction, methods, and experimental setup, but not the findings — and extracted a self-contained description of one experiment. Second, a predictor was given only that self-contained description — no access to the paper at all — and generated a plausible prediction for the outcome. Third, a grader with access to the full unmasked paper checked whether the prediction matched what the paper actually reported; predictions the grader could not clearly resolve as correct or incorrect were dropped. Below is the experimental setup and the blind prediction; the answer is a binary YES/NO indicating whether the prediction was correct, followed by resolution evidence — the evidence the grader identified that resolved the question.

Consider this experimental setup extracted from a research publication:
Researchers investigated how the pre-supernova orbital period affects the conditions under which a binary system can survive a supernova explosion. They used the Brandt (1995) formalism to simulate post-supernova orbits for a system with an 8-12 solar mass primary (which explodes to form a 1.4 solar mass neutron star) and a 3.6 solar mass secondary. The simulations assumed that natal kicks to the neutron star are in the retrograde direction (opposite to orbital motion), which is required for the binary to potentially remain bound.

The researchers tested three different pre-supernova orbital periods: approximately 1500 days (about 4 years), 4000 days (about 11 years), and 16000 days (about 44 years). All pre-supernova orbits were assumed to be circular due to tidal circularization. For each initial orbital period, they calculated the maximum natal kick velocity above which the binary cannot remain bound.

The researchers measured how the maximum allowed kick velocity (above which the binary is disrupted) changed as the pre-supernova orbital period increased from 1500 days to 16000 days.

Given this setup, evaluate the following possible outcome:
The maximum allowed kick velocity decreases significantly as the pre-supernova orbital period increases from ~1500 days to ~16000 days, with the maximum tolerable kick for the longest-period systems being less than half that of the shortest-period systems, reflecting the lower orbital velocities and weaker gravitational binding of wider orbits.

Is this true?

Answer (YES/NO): YES